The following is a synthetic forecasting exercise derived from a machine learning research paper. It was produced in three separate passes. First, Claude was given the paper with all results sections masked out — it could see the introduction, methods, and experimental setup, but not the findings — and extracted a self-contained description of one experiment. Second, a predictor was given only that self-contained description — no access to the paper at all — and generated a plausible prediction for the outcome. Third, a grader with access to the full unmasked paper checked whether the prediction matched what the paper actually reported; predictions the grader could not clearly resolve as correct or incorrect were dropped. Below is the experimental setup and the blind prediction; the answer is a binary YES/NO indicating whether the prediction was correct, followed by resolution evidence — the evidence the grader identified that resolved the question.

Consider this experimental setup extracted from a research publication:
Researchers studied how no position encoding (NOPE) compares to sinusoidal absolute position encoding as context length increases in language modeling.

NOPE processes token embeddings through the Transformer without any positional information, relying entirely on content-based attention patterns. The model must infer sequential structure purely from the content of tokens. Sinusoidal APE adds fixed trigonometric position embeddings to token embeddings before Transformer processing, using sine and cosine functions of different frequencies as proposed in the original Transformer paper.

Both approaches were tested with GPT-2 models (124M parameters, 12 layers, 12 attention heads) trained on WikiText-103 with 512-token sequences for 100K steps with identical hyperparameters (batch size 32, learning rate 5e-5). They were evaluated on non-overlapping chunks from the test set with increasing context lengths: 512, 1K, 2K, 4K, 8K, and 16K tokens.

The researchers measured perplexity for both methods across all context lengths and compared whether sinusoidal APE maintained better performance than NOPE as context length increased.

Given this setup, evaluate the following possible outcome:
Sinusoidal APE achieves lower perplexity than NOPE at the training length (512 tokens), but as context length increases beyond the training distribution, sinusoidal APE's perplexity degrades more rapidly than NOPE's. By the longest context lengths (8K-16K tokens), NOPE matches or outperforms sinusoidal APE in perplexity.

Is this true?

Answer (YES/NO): NO